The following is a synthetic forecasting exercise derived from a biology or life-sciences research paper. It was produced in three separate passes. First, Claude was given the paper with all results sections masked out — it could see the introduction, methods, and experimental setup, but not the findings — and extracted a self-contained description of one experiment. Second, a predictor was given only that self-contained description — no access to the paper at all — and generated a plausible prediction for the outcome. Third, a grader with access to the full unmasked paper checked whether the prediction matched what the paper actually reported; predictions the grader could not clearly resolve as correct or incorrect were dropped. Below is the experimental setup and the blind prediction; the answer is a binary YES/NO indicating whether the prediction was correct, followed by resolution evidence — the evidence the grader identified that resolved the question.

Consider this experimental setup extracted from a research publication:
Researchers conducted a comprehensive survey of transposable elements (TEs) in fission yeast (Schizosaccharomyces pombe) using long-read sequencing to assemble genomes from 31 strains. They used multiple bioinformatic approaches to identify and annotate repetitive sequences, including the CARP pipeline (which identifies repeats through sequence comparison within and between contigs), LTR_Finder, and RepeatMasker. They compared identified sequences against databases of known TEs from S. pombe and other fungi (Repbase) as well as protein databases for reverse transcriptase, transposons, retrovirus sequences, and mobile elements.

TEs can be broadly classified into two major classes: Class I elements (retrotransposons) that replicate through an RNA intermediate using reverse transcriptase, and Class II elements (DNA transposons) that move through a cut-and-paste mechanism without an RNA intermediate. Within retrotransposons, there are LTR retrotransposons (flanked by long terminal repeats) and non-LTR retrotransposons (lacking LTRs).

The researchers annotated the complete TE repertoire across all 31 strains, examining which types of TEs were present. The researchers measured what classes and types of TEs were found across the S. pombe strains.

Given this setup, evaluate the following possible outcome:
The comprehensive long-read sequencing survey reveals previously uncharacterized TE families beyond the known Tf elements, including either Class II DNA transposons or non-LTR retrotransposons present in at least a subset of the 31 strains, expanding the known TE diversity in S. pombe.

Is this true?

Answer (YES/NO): NO